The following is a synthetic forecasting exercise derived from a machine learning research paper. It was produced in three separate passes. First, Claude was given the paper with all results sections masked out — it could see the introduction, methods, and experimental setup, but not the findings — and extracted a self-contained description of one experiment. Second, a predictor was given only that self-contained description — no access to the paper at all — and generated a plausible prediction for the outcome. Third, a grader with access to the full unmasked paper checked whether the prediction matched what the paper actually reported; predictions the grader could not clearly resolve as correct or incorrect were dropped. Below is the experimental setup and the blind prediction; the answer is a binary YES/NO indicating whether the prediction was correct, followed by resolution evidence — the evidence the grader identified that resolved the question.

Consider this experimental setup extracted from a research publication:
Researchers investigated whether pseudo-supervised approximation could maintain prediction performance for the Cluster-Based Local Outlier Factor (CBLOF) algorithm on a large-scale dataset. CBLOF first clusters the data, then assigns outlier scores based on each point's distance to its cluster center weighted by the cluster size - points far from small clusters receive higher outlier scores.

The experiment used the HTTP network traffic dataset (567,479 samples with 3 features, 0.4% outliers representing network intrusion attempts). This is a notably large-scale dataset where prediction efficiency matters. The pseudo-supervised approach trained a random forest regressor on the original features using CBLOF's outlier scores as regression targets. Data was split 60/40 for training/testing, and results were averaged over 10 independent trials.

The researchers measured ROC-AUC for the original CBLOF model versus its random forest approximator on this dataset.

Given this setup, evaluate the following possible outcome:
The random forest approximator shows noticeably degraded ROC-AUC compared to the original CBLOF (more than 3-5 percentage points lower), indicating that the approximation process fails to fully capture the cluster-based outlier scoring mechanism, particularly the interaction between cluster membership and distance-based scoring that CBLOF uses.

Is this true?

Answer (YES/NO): NO